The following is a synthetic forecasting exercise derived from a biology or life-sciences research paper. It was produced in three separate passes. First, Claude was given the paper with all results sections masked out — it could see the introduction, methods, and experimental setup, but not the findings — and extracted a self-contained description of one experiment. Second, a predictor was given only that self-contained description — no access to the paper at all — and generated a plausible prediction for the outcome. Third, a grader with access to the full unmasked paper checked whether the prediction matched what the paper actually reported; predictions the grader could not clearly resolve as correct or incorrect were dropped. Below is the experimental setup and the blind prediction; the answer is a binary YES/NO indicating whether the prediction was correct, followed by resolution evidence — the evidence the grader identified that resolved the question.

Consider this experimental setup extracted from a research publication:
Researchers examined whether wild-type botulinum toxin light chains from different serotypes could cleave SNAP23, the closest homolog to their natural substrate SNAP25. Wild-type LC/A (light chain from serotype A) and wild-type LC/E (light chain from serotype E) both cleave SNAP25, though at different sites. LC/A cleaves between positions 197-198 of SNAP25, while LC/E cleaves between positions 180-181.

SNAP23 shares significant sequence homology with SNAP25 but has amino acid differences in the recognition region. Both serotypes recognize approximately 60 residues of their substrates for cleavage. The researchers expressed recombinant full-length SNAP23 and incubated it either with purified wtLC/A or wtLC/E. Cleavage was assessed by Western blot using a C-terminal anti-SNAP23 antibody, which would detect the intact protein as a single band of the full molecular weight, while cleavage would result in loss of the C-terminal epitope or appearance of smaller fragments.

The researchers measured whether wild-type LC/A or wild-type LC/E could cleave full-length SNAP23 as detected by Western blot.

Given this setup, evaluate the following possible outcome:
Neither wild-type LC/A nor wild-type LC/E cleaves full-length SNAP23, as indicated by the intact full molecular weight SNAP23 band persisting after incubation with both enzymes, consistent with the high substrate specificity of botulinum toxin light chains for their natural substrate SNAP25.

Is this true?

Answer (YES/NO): YES